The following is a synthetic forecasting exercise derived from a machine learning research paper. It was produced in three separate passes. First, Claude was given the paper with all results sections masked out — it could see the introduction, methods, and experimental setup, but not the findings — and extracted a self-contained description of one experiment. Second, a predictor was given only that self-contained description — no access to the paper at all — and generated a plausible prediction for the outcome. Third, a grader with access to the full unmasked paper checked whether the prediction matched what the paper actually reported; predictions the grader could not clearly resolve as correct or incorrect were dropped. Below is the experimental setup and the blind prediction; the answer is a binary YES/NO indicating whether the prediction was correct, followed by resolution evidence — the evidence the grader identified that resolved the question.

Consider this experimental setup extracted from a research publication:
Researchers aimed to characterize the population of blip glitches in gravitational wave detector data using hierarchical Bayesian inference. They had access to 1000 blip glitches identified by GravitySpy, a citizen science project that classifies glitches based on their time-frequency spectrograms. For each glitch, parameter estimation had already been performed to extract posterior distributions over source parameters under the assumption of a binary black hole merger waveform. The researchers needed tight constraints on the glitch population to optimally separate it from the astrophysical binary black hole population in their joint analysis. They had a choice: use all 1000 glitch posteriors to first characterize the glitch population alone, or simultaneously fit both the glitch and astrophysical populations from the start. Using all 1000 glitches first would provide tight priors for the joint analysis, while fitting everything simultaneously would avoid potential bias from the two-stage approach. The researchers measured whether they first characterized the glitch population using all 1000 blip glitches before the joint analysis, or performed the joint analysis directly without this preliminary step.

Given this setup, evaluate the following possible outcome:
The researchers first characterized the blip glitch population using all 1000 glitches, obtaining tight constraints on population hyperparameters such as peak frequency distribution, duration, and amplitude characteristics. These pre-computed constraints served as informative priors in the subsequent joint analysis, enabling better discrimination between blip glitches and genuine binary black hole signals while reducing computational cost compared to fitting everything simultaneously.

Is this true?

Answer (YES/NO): NO